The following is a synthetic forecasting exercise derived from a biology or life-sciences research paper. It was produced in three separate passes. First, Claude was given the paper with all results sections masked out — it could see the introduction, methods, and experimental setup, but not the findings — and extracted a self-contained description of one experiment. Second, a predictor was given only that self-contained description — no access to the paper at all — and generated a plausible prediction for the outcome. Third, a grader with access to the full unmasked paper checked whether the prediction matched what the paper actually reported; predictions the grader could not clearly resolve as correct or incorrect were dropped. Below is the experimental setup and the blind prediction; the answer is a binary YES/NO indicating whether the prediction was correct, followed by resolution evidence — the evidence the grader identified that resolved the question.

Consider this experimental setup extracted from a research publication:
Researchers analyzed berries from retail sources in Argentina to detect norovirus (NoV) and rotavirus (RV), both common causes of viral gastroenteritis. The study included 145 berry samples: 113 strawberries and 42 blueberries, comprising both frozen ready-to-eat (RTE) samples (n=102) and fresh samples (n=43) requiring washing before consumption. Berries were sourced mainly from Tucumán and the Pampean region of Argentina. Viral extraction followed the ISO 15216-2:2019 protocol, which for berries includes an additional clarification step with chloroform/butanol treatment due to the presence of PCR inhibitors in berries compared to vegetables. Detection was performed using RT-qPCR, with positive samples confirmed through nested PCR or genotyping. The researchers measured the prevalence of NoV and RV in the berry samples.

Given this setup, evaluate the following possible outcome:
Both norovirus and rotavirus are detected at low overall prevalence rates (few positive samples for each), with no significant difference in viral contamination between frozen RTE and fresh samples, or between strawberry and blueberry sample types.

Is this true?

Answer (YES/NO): NO